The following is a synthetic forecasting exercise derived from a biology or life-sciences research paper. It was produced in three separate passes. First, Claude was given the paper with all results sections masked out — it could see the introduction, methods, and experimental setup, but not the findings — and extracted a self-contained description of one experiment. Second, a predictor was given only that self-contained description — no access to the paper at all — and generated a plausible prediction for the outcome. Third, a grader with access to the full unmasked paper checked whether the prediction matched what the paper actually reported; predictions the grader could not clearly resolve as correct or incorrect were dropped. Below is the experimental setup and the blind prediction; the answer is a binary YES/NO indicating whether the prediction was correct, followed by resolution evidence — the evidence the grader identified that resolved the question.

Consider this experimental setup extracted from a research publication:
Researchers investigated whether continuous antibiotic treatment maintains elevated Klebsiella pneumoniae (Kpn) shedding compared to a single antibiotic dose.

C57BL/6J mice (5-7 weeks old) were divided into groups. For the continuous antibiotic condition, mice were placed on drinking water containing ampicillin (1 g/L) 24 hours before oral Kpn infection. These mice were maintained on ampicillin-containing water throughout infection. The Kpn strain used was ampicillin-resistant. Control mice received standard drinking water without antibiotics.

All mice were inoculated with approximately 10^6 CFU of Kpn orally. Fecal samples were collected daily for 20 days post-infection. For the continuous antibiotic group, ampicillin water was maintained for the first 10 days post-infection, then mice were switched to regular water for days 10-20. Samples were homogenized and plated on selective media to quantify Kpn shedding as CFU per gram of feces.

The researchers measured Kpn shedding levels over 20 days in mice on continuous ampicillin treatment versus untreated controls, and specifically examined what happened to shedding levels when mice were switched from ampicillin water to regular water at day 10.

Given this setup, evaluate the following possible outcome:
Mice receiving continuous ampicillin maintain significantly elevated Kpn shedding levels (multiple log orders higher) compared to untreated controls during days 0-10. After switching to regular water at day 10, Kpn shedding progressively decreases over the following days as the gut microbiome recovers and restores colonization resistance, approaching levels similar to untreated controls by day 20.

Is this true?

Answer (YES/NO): NO